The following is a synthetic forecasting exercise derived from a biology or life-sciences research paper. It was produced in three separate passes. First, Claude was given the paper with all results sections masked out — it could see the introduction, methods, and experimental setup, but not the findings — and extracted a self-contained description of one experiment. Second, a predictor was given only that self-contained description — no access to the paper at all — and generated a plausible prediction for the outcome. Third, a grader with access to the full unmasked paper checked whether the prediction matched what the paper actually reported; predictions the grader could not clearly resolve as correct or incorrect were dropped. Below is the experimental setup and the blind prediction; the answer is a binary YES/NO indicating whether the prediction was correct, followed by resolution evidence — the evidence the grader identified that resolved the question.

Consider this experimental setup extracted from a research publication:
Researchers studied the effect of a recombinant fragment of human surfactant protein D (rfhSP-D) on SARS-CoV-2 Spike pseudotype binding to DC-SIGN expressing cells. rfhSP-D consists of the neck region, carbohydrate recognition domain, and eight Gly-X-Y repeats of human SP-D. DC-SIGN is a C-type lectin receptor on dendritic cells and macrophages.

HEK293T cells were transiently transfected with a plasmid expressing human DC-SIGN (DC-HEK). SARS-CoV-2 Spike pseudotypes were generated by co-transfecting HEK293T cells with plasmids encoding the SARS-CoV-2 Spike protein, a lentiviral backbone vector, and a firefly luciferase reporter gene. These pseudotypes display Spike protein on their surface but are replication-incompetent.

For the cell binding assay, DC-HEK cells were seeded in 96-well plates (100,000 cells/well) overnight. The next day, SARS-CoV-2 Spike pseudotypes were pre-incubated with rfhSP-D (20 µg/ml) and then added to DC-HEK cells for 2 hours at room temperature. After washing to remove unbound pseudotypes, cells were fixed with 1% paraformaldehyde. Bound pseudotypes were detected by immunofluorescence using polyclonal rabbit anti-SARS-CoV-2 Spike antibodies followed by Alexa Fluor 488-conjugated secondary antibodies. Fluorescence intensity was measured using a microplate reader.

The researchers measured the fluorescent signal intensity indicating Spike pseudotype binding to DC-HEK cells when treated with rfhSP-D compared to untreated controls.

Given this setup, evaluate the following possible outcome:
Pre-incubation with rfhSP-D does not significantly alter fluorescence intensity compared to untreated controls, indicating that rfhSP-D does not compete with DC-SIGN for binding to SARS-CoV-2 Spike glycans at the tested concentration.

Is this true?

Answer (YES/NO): NO